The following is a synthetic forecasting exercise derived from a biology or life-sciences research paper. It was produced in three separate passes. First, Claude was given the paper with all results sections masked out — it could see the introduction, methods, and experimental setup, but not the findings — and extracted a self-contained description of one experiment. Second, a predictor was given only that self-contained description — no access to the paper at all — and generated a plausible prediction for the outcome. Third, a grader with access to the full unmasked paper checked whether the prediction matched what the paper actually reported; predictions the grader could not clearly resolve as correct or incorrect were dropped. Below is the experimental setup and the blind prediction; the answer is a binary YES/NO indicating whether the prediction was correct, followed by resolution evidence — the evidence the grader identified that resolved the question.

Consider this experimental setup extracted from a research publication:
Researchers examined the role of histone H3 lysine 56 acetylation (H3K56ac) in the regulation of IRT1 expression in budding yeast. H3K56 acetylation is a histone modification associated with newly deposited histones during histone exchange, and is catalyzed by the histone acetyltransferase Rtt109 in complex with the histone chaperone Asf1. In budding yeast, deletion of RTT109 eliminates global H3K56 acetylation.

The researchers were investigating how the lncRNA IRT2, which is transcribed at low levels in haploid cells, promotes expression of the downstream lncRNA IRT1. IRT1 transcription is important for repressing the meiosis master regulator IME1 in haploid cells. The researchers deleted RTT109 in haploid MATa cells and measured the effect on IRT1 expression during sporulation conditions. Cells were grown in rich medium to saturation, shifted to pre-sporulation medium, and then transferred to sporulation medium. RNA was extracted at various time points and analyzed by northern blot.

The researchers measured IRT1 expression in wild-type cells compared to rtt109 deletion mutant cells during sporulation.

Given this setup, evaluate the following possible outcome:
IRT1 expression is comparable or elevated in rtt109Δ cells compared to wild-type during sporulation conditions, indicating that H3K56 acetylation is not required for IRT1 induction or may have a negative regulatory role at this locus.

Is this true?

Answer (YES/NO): NO